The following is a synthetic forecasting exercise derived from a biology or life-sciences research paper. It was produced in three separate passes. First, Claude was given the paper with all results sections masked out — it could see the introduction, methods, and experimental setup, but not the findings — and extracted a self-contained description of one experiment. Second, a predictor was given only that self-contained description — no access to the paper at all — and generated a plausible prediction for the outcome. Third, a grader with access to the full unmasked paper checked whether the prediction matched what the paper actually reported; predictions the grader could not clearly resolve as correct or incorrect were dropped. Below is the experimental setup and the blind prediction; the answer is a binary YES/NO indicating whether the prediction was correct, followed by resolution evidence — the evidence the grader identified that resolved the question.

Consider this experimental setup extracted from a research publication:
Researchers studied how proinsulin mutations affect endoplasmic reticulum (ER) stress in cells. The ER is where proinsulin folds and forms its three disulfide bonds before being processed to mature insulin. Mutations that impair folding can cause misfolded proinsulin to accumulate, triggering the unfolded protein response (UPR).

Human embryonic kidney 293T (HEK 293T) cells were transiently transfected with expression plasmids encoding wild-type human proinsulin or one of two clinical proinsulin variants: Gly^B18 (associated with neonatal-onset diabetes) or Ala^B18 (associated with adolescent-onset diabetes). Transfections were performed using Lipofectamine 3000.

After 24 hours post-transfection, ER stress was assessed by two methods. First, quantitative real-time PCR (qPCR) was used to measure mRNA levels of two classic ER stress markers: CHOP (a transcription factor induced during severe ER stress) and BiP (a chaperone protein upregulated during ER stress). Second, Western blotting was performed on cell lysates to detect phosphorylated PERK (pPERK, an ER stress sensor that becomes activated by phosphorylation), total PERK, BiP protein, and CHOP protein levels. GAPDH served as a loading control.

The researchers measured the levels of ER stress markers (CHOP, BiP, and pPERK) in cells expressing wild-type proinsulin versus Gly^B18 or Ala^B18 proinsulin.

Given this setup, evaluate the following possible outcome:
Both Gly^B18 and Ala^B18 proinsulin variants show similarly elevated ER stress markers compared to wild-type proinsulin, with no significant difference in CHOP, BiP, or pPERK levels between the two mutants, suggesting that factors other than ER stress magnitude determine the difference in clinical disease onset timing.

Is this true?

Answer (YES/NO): NO